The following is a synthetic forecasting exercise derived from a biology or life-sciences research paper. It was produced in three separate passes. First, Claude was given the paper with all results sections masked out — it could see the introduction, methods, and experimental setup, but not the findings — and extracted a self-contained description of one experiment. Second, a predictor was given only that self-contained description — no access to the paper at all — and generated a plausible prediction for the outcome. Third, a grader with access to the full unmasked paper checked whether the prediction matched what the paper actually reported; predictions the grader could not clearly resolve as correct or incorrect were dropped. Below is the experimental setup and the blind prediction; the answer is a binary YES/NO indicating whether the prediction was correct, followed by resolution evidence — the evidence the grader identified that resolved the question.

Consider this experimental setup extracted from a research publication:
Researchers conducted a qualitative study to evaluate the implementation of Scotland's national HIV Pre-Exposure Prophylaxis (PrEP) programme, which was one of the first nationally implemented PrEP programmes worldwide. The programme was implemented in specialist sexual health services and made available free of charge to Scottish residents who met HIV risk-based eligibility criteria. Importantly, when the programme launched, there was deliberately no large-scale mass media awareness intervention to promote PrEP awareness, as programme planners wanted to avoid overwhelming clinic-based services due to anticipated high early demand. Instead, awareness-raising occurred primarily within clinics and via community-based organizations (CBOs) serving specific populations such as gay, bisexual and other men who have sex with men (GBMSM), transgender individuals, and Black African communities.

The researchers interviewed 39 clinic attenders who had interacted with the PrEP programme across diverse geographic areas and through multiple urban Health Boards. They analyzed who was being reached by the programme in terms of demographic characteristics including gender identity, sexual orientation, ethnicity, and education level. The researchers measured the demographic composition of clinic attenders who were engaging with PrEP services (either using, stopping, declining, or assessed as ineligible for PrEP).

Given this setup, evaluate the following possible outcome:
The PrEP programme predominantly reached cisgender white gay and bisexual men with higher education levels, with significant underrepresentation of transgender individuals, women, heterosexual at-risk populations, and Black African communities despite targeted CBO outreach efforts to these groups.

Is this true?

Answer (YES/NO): YES